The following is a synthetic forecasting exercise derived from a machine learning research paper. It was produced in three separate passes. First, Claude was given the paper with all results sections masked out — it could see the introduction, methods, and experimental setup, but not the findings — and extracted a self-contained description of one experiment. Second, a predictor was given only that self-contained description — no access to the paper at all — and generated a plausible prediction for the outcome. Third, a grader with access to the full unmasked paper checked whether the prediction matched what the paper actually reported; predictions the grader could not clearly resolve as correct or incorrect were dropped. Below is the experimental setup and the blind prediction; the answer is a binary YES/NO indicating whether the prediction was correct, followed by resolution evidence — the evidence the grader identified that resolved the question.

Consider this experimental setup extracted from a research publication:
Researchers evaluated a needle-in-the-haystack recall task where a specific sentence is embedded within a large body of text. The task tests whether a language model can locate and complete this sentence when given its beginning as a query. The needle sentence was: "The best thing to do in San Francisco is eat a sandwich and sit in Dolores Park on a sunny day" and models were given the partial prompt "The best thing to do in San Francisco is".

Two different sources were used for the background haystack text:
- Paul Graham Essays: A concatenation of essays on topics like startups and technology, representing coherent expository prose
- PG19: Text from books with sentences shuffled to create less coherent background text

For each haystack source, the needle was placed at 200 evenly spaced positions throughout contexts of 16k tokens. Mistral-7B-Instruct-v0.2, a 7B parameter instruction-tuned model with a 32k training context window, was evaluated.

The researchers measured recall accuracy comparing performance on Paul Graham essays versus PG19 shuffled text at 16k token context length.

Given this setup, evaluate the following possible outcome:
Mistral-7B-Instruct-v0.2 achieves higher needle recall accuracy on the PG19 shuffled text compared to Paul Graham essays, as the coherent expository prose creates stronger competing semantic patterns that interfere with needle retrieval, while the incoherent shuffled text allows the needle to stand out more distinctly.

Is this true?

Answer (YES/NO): YES